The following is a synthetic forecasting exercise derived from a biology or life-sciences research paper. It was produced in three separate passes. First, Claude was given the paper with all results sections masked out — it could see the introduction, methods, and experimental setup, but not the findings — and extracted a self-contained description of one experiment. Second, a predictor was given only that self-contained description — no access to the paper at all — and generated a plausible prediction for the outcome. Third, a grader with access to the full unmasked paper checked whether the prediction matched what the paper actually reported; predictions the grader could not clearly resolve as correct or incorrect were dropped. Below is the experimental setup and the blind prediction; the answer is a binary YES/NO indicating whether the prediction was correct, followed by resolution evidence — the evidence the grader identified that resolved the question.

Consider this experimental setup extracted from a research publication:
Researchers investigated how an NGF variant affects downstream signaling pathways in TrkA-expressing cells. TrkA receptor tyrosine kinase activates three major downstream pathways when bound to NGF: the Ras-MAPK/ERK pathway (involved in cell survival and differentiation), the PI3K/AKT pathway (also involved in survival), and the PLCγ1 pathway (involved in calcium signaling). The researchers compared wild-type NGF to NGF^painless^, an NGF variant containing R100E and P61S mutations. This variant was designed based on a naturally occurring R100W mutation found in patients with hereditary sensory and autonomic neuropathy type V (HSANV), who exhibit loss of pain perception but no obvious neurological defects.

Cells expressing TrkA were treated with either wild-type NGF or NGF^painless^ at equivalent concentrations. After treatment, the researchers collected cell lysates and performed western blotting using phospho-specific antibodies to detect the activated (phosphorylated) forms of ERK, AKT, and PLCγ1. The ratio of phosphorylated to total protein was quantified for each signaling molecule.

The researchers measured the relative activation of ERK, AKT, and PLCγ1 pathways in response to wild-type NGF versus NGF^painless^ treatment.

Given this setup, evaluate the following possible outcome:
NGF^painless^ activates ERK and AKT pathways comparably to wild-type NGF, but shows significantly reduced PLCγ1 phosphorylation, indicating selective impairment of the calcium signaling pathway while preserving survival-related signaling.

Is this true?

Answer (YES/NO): YES